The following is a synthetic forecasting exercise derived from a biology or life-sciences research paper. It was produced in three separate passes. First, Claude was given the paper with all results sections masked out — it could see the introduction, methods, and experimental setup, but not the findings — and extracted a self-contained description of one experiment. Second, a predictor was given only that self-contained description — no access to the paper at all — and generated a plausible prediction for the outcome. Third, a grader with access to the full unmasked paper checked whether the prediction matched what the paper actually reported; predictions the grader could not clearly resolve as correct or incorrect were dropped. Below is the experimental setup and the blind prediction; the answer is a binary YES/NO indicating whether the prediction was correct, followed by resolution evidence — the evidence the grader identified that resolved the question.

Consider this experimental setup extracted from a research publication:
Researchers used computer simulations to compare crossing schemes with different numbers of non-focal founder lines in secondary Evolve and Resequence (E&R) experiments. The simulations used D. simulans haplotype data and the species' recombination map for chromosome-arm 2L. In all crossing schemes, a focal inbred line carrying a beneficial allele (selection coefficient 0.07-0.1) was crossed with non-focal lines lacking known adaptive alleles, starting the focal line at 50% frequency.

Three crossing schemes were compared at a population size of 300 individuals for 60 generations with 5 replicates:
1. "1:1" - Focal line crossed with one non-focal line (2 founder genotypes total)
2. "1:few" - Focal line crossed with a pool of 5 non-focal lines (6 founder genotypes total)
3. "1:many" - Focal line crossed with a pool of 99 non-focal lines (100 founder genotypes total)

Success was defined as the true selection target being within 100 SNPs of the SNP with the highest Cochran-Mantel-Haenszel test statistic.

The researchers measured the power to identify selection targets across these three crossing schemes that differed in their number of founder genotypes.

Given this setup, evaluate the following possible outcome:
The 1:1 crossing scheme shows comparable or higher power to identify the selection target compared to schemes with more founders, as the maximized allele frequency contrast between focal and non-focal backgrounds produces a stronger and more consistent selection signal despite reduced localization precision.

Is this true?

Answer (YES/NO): YES